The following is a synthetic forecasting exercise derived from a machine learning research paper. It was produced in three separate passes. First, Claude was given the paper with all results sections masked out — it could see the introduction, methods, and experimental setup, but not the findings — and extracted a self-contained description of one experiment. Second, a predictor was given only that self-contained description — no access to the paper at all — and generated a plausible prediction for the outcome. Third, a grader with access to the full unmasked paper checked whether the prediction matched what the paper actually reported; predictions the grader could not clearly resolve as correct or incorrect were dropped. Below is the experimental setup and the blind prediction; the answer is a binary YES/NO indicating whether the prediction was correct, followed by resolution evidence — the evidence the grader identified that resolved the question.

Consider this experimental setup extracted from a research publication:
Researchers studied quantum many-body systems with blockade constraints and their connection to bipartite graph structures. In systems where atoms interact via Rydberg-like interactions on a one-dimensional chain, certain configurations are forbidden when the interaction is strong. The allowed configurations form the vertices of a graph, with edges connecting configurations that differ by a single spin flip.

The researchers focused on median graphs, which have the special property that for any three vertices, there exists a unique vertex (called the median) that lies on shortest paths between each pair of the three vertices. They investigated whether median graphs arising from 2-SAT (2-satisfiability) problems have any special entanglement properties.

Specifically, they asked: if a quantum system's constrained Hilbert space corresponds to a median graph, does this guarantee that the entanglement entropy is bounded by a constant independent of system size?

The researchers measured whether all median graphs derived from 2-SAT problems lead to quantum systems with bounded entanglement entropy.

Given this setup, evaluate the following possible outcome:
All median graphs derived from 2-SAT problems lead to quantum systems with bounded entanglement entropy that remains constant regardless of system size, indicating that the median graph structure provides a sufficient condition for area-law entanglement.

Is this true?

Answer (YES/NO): NO